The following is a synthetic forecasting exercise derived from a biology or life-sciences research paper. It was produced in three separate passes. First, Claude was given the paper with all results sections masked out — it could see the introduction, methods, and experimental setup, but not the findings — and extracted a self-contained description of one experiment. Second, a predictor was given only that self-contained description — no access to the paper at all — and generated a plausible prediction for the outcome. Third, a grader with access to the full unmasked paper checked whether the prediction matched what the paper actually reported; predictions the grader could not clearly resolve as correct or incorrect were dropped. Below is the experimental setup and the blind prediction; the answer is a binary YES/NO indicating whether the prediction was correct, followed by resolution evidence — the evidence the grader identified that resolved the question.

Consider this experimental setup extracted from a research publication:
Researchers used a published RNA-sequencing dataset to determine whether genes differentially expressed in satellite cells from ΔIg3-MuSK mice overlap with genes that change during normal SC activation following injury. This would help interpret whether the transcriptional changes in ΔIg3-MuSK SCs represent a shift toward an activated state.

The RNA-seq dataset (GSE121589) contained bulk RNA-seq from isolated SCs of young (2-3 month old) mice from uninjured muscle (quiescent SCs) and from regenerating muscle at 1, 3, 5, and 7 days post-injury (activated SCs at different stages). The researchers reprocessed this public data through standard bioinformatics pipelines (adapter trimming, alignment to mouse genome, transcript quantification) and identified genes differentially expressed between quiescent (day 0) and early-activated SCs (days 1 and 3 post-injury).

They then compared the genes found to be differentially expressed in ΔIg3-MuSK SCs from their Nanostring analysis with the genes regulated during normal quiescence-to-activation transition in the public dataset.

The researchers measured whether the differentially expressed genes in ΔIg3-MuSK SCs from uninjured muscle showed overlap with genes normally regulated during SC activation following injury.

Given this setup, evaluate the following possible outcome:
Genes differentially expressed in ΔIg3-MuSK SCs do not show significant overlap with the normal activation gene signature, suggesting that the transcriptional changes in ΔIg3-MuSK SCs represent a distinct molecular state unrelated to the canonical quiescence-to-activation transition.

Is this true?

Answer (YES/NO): NO